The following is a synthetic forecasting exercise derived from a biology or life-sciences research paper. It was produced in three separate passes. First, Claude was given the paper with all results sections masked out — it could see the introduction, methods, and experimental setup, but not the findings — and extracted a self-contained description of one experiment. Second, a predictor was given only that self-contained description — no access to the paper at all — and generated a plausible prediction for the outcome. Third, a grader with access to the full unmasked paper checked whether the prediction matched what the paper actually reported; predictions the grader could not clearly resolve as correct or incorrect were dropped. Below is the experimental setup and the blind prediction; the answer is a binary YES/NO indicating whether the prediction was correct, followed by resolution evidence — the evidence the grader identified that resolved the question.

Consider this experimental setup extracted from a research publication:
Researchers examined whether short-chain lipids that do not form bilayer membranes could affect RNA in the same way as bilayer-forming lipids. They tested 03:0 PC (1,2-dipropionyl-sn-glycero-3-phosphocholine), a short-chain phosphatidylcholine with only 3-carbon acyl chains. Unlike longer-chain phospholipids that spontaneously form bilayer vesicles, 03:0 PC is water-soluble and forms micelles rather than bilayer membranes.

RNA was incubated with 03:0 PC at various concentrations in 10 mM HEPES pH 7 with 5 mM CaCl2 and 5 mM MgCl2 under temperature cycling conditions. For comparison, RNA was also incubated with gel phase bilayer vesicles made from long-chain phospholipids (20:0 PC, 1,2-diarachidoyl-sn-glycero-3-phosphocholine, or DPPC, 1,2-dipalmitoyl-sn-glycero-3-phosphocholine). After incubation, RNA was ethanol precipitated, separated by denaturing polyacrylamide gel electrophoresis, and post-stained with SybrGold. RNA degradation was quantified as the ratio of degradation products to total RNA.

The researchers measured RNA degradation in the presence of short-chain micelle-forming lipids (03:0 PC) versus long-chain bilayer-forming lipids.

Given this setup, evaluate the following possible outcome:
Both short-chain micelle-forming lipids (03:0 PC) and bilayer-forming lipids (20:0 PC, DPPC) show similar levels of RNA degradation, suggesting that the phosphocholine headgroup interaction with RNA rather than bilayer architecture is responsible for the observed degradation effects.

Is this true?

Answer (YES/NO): NO